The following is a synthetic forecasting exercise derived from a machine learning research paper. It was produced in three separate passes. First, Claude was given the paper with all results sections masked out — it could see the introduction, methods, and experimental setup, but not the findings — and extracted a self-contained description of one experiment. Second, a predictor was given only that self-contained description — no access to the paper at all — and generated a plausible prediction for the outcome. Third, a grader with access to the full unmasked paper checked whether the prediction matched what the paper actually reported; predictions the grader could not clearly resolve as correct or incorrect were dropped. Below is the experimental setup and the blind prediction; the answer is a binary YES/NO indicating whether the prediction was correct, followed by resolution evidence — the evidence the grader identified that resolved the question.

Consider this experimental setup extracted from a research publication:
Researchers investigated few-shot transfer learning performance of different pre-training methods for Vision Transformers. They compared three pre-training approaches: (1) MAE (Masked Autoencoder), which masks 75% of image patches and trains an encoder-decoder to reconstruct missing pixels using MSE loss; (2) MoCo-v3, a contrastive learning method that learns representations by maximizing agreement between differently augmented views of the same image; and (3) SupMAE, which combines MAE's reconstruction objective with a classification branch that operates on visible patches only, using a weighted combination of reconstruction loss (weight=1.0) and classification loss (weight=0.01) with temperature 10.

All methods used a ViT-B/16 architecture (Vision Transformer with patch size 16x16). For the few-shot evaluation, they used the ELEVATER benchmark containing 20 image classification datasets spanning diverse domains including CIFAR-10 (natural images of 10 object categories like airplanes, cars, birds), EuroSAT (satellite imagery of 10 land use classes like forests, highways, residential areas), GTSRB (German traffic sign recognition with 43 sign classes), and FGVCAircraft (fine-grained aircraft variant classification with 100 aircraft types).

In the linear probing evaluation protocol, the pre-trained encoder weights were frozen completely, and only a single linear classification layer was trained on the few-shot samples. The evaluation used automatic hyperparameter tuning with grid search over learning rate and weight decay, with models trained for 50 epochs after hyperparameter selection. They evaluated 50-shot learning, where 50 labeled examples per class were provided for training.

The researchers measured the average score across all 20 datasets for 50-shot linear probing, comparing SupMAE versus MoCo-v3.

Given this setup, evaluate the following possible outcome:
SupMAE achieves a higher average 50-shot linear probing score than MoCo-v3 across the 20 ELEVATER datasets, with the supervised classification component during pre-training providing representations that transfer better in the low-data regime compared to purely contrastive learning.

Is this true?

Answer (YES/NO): NO